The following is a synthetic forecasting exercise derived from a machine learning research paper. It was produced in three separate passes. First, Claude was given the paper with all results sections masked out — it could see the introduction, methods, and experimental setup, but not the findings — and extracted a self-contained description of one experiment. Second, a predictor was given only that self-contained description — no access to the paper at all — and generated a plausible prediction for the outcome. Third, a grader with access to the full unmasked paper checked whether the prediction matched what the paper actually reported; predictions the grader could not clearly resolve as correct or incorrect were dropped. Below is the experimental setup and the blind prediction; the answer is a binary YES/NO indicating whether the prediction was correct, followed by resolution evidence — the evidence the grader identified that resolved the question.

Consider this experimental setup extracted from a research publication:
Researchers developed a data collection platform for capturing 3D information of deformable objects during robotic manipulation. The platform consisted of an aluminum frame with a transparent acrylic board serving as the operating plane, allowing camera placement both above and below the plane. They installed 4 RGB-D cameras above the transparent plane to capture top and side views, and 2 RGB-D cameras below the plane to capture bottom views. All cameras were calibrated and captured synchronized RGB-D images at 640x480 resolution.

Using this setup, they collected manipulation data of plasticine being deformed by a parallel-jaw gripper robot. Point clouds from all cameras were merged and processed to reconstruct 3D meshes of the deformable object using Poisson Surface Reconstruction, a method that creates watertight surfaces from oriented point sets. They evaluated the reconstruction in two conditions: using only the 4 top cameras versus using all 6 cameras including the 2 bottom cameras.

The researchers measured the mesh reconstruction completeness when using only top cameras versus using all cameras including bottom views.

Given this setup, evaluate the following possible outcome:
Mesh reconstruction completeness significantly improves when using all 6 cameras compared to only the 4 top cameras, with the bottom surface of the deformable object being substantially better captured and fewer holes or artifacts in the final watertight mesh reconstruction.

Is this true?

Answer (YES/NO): YES